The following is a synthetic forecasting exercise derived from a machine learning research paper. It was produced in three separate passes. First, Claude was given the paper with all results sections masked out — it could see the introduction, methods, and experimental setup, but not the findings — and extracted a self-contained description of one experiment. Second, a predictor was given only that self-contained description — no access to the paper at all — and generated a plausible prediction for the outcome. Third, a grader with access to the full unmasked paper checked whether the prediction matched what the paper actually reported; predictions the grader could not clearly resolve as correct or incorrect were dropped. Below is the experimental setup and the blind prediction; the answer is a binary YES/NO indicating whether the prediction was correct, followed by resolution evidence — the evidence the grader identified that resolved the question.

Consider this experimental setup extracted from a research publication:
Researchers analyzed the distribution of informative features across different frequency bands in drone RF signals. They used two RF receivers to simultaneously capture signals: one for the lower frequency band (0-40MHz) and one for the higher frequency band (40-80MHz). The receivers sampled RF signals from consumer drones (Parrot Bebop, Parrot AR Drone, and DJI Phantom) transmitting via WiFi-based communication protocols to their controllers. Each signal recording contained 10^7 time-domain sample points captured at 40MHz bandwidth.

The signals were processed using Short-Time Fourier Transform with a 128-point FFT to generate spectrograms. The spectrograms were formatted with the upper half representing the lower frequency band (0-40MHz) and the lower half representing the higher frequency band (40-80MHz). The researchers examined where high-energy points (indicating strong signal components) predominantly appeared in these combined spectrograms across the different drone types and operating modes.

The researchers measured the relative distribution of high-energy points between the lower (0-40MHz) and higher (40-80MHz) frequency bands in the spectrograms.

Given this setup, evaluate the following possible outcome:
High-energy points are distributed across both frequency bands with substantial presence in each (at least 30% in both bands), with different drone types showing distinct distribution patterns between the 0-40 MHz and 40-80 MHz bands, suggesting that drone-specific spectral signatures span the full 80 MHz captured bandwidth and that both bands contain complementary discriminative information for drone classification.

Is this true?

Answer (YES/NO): NO